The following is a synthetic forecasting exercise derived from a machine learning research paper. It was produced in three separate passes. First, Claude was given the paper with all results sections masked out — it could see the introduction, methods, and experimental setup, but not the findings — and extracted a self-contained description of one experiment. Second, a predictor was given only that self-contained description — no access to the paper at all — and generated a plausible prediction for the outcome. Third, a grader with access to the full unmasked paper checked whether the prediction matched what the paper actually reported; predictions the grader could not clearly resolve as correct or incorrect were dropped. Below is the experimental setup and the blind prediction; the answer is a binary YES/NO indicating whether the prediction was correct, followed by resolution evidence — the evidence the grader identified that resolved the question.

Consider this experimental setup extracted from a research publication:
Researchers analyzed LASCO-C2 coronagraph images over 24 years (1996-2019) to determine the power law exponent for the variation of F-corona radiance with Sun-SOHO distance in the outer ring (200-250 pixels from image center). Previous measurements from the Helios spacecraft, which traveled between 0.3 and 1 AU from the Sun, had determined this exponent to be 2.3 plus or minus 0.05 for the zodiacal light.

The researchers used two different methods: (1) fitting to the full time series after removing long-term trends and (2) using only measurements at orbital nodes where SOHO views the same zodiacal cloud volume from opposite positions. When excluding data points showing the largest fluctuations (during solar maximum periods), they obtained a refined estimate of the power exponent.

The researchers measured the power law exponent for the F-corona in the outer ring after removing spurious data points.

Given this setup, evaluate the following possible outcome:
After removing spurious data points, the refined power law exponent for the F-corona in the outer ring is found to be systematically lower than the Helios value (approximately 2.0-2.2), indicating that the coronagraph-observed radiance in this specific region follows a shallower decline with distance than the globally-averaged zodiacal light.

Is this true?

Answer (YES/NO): YES